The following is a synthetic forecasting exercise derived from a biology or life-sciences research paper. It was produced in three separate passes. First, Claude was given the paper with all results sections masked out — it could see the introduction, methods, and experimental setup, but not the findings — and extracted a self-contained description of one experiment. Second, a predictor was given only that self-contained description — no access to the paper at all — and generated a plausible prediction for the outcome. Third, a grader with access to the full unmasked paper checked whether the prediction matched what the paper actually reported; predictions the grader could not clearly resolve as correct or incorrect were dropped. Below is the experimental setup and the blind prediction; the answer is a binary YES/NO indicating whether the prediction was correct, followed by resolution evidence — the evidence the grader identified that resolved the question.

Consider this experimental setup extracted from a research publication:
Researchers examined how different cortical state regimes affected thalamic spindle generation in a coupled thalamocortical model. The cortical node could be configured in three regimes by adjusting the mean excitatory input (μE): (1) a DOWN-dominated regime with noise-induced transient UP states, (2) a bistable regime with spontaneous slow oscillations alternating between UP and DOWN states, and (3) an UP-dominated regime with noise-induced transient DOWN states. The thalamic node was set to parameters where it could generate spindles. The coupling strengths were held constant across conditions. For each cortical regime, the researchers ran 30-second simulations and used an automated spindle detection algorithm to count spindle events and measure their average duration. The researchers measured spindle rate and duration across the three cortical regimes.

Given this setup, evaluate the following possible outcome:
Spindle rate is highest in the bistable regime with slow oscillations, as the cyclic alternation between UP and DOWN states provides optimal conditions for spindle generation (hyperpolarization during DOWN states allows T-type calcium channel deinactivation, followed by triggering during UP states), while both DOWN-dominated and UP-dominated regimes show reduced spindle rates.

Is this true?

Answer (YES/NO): NO